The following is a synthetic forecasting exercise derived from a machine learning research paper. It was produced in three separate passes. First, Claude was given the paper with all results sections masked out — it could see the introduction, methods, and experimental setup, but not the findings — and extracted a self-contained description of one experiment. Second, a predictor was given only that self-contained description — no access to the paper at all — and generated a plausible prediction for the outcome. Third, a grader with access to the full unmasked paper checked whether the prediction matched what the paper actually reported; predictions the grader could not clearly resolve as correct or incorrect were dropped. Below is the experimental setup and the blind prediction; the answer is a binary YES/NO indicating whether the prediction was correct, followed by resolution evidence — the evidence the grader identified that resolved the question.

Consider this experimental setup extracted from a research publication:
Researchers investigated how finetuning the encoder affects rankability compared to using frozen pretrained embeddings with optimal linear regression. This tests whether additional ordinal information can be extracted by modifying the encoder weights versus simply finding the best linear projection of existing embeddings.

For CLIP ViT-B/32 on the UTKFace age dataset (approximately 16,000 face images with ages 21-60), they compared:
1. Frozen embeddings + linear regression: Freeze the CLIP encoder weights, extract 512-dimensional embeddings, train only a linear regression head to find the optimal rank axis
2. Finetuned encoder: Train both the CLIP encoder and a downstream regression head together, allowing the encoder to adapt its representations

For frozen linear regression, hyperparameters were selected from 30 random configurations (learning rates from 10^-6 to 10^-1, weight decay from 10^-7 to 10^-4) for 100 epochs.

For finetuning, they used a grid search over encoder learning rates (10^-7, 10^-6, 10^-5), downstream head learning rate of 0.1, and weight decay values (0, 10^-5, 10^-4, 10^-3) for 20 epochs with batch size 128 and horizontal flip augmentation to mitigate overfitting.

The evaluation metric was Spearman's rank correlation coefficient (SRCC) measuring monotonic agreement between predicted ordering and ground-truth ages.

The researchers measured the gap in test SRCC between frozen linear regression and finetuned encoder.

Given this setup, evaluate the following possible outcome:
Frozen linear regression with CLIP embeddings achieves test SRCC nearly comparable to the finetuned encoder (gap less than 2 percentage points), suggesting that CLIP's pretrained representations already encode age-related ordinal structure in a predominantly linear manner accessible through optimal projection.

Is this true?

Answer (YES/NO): NO